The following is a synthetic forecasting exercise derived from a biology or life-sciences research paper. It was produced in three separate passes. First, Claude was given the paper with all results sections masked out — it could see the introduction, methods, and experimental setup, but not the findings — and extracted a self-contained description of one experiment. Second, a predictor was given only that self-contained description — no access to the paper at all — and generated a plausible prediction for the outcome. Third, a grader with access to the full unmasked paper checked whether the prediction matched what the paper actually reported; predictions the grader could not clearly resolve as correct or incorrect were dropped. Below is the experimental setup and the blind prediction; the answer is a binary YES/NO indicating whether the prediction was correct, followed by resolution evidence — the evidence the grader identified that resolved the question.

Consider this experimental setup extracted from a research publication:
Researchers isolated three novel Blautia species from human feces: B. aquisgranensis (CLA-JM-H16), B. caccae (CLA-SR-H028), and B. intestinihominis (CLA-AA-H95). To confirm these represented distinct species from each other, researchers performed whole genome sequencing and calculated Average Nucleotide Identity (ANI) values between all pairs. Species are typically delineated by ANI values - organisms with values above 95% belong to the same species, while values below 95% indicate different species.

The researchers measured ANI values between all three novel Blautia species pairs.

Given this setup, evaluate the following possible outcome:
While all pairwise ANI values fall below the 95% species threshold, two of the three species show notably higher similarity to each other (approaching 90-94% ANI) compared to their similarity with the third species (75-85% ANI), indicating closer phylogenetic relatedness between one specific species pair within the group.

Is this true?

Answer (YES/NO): NO